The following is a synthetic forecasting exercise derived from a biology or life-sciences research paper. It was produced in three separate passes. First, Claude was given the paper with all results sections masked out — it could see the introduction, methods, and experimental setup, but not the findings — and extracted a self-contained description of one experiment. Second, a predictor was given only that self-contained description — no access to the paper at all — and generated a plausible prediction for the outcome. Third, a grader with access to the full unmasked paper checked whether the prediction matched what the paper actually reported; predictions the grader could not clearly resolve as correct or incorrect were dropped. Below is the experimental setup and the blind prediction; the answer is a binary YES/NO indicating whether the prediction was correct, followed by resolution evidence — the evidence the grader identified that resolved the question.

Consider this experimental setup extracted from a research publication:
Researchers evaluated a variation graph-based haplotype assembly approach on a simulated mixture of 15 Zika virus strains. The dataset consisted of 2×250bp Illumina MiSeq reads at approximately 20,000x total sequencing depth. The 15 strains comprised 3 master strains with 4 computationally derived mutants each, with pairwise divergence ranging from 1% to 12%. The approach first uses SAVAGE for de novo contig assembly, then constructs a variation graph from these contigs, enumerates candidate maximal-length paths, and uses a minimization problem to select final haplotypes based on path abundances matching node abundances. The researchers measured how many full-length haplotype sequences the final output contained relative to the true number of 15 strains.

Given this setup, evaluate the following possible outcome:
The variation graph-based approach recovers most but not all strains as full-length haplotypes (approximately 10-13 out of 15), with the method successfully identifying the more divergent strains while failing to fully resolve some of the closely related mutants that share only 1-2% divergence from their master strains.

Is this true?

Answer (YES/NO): NO